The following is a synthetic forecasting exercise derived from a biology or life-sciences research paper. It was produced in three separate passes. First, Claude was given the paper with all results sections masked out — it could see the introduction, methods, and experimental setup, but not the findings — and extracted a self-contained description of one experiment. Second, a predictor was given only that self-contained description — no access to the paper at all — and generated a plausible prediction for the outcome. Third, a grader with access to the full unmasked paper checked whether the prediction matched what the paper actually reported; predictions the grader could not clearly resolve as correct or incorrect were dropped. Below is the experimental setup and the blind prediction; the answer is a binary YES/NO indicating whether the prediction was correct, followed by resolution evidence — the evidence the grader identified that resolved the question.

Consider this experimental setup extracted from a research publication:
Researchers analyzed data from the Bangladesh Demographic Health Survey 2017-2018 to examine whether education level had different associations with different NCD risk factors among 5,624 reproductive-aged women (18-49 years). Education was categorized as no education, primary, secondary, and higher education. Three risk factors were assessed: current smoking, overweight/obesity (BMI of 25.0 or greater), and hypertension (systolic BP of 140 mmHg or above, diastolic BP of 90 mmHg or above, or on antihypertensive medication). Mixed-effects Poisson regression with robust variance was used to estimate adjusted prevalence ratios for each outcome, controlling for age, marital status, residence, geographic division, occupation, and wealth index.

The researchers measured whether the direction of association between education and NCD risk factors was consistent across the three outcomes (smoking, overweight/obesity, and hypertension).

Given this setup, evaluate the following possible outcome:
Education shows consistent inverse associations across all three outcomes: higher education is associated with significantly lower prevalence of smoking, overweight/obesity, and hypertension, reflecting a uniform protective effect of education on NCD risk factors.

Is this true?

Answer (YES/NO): NO